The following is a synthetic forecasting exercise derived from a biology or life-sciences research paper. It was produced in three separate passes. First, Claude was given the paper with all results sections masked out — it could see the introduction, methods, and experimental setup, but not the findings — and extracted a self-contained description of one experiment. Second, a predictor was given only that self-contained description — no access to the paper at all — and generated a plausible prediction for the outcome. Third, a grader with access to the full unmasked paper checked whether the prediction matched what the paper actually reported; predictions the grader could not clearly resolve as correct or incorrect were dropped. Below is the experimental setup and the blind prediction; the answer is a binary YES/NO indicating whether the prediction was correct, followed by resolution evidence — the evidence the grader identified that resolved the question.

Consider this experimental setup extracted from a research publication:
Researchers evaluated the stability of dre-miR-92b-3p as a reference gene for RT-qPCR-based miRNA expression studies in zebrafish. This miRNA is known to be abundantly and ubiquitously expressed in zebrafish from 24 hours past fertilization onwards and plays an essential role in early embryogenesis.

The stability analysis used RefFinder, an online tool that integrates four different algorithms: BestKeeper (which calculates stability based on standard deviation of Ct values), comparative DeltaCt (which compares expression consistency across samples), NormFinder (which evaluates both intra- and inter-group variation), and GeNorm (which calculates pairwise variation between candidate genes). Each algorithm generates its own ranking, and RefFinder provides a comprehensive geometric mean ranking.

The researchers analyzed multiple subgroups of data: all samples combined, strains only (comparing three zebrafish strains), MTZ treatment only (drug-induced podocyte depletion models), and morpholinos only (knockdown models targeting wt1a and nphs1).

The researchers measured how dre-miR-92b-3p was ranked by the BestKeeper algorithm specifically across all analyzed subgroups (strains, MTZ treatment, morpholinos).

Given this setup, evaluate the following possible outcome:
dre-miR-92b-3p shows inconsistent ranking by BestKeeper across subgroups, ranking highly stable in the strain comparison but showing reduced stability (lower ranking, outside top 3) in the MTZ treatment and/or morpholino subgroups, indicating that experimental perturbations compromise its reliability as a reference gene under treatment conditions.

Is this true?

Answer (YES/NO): NO